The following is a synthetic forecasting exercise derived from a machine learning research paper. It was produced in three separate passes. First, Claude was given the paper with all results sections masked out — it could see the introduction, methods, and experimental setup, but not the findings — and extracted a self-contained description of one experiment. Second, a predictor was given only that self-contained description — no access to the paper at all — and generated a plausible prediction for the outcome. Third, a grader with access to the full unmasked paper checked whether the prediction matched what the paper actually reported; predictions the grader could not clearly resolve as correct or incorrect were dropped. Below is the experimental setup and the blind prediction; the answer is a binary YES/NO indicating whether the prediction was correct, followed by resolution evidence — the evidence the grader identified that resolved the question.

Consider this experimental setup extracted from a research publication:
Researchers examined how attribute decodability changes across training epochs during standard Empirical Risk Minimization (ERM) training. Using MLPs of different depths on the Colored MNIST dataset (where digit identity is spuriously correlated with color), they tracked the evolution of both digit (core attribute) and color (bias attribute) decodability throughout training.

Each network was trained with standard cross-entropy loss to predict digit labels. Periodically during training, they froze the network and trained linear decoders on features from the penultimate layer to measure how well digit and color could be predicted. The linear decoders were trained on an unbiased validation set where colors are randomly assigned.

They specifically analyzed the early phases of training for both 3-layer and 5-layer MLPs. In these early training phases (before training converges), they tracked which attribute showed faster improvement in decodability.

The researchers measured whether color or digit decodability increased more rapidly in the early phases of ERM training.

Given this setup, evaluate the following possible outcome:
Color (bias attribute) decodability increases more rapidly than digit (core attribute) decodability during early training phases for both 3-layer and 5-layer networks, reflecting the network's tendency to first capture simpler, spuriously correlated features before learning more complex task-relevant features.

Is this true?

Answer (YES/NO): YES